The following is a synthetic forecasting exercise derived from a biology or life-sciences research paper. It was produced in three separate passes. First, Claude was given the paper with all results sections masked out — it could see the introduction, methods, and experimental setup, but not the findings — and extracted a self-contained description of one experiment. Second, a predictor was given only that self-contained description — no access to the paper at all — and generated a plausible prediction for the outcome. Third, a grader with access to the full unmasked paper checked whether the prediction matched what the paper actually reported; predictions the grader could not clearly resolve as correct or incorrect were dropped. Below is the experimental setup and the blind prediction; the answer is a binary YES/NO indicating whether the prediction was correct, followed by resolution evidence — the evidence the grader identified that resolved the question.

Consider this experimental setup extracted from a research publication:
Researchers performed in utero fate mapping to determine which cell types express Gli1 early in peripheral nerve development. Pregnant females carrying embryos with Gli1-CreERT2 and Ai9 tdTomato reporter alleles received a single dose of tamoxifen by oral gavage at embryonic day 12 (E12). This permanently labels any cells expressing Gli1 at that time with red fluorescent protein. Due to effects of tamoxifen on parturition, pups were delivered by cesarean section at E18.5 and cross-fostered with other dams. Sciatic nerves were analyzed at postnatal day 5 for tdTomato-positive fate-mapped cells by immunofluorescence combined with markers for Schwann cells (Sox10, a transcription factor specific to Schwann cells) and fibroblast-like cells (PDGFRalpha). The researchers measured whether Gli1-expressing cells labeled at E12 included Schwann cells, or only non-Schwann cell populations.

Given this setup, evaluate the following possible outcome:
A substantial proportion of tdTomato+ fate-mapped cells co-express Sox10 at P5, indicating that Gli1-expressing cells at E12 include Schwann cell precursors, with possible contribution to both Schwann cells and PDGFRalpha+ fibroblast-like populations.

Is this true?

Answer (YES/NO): NO